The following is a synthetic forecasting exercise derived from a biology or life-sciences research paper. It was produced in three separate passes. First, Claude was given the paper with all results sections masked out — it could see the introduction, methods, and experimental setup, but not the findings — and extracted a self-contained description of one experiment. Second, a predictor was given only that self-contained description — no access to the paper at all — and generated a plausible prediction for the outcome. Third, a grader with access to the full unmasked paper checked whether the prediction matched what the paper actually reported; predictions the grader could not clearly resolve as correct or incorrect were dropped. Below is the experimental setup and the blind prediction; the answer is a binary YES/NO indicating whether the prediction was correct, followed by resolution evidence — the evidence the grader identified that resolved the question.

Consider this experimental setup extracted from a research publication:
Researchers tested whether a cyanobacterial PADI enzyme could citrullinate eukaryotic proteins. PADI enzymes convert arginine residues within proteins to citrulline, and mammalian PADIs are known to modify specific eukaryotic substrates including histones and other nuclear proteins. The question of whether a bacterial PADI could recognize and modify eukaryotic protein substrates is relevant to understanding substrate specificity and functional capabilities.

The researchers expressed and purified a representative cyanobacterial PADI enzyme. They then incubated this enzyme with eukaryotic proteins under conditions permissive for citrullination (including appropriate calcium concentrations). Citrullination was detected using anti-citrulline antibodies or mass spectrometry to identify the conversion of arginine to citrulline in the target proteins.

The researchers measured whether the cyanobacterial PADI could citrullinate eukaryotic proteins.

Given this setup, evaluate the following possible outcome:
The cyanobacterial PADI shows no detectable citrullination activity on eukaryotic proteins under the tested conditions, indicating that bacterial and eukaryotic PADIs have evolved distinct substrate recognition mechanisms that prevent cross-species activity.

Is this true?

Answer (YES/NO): NO